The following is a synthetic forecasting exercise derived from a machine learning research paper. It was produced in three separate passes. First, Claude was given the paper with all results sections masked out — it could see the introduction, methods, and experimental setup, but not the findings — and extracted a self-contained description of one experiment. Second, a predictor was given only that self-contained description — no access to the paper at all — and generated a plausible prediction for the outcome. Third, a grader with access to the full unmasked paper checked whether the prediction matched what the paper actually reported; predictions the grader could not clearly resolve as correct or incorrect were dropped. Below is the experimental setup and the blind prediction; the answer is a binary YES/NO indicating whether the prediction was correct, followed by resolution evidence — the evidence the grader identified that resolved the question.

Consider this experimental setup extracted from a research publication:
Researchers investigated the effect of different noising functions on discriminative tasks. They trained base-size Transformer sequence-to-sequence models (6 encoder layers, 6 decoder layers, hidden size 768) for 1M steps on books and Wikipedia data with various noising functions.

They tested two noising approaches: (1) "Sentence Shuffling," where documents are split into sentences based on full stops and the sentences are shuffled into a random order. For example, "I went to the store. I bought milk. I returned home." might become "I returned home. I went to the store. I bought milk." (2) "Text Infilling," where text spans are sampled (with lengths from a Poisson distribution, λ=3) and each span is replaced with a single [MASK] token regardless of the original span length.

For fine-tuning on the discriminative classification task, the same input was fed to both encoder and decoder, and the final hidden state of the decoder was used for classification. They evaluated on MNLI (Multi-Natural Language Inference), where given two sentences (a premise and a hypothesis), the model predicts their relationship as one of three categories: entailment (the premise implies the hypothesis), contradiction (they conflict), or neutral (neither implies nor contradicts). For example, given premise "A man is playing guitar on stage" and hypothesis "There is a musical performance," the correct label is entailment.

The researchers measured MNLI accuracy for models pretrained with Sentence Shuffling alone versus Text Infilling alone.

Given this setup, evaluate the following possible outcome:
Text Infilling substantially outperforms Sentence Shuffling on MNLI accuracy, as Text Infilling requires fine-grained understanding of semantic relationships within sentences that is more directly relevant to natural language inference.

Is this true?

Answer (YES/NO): YES